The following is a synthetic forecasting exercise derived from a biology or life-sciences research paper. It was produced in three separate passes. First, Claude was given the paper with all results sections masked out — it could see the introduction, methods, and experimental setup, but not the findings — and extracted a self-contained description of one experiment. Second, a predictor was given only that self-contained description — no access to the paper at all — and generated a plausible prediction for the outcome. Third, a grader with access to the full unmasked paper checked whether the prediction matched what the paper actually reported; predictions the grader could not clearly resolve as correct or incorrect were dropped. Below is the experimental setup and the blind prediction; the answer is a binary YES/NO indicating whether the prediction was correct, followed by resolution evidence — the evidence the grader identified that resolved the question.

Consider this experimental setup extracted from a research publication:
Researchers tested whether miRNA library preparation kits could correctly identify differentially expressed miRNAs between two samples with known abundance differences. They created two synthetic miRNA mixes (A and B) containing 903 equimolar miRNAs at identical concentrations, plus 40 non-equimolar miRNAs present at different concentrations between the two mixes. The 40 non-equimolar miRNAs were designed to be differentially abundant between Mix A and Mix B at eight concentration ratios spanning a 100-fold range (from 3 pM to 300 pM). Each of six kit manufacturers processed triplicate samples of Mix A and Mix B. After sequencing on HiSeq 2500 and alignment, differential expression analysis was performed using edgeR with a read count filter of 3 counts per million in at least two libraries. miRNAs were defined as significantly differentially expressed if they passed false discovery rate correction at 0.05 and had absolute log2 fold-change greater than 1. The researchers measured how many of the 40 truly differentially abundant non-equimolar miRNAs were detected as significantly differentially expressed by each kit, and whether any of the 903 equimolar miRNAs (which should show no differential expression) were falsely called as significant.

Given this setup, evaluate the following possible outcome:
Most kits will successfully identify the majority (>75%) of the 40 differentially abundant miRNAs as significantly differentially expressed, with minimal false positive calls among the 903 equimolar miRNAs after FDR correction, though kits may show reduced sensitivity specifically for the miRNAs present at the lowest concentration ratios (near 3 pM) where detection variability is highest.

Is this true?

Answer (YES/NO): YES